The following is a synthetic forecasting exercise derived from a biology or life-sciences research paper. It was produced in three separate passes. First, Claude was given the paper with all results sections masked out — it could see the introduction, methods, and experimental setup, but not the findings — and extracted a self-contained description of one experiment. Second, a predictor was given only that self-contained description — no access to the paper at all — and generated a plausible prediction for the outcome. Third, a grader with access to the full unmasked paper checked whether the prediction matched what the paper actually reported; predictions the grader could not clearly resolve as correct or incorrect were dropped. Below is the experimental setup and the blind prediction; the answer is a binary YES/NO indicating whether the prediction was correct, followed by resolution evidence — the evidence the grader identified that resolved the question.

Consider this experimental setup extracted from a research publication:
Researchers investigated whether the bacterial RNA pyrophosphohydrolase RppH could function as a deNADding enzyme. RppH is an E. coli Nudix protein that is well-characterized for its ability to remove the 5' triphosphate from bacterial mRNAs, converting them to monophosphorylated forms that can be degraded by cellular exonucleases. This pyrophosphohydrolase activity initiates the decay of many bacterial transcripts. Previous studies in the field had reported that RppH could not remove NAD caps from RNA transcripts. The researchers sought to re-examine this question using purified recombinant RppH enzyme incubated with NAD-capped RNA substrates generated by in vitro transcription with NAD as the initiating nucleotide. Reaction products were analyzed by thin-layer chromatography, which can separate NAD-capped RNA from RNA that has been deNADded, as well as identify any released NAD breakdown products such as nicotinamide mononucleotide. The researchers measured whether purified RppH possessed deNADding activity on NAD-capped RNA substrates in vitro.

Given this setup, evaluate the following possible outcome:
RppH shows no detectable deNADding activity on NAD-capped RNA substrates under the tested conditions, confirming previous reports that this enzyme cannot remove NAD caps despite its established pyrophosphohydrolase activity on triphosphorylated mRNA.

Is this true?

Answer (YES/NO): NO